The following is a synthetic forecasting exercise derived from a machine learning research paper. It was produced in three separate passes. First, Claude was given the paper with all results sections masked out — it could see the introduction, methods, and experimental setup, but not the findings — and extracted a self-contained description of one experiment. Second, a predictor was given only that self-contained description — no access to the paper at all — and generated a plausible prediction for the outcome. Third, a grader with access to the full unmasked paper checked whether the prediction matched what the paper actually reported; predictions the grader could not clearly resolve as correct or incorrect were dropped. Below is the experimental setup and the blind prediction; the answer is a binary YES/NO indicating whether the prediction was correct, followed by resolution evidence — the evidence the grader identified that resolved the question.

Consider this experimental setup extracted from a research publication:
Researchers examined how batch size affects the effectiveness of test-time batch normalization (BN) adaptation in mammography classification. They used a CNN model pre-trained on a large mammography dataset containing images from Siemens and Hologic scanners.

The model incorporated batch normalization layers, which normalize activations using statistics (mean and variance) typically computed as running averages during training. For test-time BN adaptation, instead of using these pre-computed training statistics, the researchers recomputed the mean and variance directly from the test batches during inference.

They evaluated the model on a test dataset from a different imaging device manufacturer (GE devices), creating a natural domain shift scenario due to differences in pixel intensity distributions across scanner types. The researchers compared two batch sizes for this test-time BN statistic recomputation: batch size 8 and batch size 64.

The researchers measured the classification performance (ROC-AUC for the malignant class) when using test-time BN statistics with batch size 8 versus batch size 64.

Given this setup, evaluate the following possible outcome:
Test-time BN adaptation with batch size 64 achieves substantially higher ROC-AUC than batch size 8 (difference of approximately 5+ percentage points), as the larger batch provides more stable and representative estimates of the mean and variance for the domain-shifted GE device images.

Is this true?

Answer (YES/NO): NO